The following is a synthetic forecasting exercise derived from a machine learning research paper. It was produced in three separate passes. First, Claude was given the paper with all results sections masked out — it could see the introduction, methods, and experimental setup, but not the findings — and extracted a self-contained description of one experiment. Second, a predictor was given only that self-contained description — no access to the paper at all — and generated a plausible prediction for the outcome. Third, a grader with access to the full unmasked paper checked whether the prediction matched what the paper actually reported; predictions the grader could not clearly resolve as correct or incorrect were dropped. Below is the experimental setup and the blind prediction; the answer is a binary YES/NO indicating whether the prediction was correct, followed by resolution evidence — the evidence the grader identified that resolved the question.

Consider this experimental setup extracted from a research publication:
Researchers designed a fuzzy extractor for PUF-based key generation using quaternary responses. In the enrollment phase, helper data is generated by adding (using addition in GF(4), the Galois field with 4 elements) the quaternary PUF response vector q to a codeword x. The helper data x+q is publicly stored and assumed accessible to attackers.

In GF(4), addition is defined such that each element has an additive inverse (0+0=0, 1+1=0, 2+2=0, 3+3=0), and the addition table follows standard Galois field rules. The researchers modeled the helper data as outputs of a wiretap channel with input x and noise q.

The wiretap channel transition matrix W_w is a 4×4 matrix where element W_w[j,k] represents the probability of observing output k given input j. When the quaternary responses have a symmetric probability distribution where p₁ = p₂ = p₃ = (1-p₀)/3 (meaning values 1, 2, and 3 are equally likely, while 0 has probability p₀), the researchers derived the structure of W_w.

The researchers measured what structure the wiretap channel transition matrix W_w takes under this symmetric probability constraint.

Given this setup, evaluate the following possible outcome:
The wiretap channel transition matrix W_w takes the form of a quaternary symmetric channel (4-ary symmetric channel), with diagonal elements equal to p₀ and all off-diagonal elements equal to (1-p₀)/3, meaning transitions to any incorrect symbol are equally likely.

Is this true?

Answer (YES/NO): YES